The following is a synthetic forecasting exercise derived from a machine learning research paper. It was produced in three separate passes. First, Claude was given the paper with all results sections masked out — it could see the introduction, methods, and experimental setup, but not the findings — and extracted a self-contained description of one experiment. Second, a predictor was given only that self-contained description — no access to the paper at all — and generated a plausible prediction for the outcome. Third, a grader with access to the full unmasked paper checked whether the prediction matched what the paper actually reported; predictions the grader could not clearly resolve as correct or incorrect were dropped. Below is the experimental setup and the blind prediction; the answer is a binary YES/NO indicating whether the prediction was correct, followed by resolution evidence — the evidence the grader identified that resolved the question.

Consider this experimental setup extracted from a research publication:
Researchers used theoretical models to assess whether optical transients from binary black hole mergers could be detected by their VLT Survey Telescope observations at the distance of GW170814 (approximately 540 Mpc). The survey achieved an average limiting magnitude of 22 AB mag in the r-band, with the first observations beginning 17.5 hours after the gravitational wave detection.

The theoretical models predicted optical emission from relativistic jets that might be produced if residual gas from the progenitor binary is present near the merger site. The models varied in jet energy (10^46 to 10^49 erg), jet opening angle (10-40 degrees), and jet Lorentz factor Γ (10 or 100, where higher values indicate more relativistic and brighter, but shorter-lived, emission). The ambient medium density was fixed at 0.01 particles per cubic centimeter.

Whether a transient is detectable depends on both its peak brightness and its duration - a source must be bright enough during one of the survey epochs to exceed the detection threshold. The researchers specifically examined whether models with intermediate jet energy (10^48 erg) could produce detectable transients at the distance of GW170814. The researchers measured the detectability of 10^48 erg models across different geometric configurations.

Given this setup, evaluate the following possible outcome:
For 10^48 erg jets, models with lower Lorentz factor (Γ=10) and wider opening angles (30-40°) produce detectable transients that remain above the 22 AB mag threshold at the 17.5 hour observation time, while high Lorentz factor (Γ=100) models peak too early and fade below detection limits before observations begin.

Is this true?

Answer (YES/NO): NO